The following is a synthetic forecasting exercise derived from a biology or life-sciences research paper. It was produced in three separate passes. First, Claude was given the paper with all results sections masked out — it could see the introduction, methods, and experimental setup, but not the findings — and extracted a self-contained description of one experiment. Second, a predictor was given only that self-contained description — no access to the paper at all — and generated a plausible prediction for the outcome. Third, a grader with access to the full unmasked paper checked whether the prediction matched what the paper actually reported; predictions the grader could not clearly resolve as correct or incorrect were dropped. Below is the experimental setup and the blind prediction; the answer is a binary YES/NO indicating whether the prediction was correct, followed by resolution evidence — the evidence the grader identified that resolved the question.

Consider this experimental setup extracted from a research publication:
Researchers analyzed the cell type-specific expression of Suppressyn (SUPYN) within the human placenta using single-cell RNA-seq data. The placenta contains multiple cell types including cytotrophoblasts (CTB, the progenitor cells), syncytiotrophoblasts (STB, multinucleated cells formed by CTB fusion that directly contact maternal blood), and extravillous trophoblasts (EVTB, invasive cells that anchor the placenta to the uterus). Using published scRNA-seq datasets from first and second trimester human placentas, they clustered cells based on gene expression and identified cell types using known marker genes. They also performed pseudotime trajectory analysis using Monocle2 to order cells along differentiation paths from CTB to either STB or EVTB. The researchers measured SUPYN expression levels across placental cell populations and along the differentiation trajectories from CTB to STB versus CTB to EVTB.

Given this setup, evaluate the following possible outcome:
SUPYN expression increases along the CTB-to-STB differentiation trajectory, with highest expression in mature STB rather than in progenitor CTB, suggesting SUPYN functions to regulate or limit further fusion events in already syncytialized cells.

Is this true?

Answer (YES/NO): NO